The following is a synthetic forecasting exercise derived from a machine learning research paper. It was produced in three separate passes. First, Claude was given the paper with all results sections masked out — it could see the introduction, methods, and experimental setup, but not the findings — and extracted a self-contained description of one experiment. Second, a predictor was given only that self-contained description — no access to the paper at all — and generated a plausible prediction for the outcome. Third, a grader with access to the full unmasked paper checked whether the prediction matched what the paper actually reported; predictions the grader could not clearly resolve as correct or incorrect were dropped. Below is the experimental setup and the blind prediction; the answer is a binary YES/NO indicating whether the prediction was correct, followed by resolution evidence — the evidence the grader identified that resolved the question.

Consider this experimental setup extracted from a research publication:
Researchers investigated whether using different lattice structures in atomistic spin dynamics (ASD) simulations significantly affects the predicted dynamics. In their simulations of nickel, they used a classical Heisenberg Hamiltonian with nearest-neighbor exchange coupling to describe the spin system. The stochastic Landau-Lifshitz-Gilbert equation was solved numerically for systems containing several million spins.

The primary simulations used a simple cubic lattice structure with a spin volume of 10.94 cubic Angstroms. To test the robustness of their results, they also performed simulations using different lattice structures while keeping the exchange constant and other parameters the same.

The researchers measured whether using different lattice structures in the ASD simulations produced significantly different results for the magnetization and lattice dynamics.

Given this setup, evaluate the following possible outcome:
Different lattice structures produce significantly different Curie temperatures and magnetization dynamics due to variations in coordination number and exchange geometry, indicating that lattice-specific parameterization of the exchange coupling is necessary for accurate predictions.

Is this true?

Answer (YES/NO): NO